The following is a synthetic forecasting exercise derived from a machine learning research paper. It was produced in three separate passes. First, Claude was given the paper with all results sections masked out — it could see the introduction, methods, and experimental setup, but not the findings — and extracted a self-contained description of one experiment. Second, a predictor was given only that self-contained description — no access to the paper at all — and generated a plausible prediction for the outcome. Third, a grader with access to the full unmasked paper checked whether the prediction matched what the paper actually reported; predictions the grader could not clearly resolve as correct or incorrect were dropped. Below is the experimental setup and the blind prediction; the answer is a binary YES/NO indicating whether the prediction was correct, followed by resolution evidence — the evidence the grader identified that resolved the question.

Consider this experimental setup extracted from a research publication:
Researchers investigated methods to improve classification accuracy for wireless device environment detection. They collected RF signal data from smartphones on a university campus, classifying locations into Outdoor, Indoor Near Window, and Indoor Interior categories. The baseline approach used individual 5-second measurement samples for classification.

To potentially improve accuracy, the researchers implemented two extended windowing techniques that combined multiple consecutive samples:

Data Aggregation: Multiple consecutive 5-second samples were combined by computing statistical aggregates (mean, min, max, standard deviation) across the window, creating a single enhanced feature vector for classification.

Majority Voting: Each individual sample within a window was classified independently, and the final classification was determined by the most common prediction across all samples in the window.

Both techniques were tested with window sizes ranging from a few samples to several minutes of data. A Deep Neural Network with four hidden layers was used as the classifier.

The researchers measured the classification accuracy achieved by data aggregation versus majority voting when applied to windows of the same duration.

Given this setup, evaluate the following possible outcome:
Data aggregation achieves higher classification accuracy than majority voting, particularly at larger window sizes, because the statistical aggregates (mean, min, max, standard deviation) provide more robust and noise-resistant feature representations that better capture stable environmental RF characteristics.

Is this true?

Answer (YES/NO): NO